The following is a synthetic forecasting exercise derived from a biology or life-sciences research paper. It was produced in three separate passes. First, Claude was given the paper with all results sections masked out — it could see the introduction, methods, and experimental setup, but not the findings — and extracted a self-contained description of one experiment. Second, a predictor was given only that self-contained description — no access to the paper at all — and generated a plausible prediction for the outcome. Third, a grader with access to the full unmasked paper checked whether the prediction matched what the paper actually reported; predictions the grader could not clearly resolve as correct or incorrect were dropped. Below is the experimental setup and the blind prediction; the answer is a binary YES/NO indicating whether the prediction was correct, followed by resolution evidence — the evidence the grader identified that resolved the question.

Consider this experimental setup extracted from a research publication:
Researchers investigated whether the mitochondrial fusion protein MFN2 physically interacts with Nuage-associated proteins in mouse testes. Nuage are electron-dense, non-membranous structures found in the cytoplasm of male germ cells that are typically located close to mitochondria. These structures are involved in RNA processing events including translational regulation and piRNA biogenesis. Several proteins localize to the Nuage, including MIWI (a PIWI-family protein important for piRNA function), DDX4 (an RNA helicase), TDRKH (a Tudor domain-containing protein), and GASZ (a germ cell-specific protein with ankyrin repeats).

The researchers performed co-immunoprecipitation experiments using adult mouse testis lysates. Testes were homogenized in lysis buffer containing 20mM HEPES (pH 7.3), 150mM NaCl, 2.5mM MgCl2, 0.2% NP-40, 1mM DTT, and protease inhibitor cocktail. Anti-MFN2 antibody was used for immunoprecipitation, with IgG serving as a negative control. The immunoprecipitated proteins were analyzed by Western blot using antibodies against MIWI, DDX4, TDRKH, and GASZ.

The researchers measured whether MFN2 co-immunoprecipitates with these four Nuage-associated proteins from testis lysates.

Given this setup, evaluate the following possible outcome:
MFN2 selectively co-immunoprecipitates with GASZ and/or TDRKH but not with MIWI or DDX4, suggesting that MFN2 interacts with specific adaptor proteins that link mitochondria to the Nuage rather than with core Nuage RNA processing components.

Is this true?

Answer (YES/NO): NO